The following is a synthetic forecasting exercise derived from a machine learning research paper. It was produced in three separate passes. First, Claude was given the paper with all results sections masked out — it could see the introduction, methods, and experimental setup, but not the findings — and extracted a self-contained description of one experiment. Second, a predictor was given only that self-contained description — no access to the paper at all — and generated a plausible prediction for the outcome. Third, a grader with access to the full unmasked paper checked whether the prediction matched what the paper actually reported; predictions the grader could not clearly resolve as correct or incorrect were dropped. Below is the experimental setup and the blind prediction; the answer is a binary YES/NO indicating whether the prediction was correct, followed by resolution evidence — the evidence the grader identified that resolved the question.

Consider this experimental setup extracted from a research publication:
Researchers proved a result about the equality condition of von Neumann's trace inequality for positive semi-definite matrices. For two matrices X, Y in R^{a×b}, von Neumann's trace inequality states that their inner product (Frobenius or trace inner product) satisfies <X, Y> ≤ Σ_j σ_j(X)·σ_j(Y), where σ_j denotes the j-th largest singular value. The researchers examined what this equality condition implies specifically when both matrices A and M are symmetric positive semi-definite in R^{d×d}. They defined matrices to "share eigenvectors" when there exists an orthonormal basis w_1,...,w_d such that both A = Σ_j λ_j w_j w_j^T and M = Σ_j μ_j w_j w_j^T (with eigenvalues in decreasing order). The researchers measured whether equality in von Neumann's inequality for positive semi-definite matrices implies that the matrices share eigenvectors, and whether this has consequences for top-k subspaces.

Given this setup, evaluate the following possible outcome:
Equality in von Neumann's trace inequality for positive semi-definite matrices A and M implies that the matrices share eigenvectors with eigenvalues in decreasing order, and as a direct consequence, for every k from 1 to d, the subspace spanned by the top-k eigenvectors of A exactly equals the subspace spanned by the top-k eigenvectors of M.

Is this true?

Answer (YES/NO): NO